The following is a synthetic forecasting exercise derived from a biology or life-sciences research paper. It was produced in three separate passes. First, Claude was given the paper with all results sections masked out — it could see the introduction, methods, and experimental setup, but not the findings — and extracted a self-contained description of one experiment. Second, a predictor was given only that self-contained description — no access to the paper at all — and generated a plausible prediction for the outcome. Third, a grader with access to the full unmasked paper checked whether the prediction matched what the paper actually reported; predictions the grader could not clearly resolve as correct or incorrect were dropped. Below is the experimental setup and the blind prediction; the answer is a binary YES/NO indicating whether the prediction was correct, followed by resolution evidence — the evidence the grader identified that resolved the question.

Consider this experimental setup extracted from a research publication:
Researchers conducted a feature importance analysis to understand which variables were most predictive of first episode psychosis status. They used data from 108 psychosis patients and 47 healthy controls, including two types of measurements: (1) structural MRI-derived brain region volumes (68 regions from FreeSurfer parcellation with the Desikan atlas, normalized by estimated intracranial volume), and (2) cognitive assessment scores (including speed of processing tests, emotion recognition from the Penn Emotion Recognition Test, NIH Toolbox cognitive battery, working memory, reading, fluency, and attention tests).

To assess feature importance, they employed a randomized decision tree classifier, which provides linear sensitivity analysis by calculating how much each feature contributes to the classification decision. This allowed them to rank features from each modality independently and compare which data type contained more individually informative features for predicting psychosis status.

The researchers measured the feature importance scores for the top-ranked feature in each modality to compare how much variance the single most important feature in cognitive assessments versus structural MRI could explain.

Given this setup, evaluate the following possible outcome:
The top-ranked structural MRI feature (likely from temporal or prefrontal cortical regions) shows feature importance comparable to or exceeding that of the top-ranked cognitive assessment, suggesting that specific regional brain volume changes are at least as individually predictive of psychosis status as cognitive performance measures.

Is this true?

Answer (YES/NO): NO